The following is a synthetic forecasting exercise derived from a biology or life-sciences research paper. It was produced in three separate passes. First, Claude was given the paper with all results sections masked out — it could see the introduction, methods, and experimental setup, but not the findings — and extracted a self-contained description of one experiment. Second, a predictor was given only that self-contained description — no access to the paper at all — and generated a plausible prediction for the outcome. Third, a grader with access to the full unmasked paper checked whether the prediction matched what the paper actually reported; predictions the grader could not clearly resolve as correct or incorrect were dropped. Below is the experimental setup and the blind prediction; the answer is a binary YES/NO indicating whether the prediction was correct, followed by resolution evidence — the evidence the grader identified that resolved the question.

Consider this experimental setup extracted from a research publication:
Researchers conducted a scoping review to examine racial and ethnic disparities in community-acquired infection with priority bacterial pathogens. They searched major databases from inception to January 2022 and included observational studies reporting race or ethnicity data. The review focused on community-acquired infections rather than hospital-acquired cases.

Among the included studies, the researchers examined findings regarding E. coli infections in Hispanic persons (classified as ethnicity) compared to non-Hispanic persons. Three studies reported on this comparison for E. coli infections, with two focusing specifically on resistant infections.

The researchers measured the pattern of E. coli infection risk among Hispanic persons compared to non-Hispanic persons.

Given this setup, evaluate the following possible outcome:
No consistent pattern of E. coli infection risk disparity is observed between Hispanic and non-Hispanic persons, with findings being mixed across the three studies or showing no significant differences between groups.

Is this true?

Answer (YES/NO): NO